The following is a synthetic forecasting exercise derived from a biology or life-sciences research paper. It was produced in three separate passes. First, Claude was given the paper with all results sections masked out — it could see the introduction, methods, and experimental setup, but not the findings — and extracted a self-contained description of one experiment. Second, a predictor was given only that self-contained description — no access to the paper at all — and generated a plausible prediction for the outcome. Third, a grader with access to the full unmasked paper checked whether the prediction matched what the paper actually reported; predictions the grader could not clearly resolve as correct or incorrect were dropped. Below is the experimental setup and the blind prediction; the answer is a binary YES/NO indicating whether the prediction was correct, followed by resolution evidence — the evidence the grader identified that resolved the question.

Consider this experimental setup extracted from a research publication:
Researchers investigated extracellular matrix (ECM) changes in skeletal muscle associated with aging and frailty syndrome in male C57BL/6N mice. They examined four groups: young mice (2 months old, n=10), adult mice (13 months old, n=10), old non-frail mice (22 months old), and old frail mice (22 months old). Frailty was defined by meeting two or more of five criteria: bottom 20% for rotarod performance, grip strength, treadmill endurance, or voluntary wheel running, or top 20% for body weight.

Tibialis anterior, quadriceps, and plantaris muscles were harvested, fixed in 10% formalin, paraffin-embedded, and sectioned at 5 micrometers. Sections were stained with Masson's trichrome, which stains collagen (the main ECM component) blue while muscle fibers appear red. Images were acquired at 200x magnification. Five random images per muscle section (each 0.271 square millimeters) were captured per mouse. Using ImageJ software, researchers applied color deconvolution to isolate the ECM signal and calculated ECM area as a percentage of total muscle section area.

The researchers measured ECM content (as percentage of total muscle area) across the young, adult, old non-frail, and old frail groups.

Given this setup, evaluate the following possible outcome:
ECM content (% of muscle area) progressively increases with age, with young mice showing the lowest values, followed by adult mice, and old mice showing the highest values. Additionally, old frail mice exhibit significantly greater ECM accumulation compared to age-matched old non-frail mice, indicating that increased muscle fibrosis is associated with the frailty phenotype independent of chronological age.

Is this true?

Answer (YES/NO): NO